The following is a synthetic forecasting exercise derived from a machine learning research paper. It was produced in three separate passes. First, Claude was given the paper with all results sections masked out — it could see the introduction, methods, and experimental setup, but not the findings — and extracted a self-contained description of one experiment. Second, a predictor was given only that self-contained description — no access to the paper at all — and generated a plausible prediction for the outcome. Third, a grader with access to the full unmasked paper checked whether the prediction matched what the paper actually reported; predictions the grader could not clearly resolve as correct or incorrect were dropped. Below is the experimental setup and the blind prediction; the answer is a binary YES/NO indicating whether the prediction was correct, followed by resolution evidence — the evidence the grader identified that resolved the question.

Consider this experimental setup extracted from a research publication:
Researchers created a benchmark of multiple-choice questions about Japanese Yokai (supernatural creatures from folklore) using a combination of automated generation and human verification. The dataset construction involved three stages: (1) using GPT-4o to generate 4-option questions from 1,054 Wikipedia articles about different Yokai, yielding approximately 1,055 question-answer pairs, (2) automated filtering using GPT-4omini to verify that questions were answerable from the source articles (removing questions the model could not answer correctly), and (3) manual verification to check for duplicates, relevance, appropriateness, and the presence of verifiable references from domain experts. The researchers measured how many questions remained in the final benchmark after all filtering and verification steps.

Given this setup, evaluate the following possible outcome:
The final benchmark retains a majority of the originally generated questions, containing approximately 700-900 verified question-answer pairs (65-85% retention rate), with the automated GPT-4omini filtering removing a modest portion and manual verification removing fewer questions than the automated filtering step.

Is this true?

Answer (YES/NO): NO